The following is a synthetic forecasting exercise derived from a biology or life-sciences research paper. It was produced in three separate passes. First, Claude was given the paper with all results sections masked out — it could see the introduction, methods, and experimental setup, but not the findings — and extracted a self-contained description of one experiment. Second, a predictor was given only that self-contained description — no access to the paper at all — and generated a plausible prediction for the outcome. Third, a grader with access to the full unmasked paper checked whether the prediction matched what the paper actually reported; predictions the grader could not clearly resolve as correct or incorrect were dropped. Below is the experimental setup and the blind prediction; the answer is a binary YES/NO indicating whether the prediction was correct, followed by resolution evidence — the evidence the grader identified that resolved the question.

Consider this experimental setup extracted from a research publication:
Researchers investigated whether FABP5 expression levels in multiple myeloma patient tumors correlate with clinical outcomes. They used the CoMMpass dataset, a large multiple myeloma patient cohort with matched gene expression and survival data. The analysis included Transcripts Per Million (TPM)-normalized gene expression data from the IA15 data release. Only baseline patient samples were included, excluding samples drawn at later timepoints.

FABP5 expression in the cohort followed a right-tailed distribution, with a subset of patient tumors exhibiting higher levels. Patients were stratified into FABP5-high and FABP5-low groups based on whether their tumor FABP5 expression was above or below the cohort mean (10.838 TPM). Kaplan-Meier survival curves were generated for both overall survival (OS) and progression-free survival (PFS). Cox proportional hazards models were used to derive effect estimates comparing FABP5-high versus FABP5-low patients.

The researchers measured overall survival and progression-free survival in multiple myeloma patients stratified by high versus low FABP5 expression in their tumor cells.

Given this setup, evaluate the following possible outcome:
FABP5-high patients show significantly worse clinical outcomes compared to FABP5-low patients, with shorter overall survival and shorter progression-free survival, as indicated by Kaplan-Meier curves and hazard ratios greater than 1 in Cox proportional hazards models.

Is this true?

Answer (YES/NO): YES